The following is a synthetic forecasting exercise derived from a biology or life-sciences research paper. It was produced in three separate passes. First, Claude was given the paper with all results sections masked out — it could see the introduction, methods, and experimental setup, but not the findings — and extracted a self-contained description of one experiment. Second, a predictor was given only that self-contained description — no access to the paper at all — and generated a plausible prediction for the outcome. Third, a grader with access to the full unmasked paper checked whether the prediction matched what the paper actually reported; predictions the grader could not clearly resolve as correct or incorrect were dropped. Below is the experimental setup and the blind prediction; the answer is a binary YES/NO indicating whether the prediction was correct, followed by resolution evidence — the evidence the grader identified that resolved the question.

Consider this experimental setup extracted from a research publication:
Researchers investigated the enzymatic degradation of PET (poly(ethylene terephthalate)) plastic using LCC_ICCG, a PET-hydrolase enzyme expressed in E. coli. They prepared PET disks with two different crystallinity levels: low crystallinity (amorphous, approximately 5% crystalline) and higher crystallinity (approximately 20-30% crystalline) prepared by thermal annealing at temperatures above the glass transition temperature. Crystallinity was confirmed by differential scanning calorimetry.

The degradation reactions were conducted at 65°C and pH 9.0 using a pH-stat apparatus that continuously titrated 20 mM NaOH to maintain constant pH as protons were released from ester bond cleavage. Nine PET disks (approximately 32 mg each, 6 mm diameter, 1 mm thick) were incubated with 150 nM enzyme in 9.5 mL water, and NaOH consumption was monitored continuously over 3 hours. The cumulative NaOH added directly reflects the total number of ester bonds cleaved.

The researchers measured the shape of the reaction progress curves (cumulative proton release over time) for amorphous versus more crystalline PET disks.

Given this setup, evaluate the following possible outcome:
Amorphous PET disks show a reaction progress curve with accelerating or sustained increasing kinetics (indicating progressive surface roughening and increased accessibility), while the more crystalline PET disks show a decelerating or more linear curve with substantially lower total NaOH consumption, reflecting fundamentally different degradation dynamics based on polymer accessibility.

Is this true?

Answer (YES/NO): NO